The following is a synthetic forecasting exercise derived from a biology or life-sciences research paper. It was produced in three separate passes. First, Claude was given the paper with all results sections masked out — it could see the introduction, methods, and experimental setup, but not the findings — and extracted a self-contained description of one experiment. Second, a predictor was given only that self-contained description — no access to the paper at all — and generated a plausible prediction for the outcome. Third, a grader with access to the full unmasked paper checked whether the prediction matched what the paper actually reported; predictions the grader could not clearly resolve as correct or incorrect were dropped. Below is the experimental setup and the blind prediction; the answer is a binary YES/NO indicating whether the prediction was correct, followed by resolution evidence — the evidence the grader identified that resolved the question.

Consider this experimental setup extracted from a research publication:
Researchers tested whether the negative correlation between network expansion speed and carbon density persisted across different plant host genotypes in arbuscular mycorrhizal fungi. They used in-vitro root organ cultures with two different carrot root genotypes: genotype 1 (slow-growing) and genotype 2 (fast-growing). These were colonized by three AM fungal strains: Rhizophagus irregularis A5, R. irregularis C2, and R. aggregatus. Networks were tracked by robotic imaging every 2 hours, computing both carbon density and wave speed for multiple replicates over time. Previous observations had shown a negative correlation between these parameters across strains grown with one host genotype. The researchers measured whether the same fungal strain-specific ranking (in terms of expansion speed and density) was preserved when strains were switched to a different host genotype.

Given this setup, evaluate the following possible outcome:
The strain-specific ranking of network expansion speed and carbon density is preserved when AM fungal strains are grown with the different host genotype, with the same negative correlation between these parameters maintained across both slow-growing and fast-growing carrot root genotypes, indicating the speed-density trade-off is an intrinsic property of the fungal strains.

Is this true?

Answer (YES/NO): YES